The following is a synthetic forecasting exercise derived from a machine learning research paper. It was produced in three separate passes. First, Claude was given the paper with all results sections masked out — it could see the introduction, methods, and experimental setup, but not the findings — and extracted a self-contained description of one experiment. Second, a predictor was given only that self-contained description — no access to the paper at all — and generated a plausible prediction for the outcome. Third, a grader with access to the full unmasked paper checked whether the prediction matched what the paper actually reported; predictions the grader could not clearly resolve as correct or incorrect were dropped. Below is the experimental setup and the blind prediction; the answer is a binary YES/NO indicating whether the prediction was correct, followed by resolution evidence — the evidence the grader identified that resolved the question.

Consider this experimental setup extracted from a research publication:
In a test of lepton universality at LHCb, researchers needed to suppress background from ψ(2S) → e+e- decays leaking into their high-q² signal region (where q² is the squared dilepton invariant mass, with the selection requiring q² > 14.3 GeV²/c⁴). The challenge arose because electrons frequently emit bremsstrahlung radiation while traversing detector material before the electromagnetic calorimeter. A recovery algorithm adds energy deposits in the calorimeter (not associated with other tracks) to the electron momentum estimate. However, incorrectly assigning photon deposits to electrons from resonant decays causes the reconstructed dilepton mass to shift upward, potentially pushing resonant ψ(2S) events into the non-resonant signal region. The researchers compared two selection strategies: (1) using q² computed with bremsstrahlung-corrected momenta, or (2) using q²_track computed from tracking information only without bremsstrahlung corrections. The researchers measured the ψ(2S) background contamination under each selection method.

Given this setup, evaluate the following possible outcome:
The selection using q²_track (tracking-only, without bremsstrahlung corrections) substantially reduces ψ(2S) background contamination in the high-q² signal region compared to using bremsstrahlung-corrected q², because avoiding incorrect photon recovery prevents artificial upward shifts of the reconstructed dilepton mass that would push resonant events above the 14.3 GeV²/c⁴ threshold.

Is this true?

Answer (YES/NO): YES